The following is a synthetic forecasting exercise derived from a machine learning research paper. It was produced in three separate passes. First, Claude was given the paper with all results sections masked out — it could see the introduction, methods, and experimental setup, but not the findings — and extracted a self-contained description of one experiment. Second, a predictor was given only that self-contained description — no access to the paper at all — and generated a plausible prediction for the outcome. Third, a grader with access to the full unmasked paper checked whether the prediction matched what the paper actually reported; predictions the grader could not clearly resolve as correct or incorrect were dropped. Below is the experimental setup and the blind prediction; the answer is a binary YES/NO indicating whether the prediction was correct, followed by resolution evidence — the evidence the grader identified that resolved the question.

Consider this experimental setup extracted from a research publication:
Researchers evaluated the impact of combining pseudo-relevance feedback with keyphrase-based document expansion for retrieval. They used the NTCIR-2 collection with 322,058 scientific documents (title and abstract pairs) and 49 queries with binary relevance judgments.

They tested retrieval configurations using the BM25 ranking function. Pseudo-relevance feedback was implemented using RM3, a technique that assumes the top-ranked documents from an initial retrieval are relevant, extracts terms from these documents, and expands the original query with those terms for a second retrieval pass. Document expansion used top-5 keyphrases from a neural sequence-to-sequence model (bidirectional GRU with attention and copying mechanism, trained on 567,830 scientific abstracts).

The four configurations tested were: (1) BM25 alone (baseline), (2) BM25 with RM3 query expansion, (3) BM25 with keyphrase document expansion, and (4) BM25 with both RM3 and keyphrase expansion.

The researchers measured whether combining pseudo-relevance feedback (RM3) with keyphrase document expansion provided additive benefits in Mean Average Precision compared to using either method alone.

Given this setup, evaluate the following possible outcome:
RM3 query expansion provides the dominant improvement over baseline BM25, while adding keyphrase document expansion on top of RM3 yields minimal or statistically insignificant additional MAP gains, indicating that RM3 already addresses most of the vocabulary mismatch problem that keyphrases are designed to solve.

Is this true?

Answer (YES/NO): NO